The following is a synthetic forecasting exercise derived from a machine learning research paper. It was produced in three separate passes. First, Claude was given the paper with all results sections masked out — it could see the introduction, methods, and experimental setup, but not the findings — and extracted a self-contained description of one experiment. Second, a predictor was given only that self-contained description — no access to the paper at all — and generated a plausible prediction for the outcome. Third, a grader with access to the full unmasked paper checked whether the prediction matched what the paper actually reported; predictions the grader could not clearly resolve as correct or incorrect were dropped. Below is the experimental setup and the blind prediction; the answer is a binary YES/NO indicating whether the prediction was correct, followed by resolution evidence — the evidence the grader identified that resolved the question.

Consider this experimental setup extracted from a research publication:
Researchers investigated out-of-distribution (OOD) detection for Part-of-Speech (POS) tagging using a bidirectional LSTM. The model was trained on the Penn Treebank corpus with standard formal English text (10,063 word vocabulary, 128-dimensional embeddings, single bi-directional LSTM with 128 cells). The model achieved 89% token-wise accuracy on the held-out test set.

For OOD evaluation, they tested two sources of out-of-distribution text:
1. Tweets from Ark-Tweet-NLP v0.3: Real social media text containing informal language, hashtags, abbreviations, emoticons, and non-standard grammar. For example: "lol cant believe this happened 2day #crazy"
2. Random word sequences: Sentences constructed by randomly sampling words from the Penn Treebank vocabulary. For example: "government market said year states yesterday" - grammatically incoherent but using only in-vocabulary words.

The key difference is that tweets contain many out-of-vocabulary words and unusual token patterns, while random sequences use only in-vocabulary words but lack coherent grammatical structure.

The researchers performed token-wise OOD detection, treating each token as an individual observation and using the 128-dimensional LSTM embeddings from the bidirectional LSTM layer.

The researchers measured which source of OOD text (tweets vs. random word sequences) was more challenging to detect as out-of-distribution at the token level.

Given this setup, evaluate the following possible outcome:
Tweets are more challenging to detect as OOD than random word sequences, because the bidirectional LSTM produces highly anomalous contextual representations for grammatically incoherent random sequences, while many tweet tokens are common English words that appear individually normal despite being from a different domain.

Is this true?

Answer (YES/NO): YES